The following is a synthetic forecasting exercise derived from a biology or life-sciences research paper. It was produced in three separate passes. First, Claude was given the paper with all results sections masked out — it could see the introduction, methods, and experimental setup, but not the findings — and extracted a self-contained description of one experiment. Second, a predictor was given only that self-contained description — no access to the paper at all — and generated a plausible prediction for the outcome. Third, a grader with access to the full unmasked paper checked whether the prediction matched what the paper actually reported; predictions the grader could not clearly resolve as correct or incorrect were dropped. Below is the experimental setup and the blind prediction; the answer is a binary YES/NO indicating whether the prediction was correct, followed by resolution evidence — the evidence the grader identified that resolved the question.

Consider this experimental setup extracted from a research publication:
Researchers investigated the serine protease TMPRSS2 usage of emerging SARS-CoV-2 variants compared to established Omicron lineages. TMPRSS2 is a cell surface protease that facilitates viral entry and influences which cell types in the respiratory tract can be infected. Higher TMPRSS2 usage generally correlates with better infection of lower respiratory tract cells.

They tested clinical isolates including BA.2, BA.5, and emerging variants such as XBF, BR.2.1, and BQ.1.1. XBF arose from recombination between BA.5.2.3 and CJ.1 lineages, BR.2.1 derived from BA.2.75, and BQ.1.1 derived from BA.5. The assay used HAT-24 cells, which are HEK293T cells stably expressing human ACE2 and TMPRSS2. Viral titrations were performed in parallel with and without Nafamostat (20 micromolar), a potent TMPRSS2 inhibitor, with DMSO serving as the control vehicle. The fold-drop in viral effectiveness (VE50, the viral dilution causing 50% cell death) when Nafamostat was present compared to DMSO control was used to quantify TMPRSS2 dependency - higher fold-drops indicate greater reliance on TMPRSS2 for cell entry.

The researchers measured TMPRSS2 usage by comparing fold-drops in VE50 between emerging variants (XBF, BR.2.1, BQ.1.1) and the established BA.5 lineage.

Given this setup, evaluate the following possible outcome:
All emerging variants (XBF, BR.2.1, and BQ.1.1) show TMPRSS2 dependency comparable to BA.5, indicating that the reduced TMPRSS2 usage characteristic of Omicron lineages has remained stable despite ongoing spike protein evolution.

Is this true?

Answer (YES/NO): NO